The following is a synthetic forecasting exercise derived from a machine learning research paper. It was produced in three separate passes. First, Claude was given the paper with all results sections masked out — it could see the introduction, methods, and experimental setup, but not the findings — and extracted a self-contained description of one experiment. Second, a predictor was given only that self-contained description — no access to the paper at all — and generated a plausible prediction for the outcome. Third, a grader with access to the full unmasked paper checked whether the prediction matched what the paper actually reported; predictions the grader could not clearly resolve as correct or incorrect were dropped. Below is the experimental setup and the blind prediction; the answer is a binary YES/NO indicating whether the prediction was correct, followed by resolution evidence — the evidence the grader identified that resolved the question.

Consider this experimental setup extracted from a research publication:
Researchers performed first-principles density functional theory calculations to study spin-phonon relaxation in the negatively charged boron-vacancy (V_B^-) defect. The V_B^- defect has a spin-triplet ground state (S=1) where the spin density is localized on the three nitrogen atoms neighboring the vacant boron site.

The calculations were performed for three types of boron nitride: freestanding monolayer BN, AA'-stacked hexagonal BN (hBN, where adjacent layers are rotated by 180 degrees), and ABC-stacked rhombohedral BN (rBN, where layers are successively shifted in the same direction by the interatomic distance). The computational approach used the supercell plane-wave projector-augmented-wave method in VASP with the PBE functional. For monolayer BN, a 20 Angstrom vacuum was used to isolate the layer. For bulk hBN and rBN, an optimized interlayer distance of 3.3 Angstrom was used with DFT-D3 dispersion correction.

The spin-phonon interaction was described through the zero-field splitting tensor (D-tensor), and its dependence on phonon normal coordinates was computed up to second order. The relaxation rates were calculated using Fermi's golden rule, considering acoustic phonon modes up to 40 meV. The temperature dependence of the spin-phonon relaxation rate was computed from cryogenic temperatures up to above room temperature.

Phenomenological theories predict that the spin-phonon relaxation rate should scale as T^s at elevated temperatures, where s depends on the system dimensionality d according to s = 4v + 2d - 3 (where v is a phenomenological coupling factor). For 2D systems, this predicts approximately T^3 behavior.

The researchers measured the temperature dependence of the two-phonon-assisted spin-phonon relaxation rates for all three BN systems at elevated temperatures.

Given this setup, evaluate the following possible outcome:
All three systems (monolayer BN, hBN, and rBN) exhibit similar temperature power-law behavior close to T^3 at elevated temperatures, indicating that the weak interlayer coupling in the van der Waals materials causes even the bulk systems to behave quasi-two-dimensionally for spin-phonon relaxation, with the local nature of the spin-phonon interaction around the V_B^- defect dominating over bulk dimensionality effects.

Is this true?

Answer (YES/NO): NO